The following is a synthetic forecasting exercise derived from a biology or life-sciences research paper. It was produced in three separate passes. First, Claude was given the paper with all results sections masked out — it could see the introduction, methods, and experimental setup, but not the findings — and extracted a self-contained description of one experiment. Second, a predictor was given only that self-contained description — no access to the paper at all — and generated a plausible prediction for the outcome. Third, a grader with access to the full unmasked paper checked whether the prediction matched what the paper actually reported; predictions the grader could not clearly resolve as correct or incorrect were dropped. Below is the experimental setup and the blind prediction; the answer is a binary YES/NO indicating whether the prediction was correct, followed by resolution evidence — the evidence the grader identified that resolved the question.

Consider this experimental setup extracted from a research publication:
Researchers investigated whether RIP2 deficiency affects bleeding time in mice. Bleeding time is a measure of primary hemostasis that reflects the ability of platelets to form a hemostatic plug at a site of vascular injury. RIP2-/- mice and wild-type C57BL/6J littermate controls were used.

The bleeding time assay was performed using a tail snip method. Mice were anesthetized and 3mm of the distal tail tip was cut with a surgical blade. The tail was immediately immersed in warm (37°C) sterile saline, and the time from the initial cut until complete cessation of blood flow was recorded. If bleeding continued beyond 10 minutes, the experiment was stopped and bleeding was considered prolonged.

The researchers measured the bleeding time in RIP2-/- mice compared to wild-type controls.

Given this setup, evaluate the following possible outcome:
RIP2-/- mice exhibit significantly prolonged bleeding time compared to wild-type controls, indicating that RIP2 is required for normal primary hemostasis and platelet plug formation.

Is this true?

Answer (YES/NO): NO